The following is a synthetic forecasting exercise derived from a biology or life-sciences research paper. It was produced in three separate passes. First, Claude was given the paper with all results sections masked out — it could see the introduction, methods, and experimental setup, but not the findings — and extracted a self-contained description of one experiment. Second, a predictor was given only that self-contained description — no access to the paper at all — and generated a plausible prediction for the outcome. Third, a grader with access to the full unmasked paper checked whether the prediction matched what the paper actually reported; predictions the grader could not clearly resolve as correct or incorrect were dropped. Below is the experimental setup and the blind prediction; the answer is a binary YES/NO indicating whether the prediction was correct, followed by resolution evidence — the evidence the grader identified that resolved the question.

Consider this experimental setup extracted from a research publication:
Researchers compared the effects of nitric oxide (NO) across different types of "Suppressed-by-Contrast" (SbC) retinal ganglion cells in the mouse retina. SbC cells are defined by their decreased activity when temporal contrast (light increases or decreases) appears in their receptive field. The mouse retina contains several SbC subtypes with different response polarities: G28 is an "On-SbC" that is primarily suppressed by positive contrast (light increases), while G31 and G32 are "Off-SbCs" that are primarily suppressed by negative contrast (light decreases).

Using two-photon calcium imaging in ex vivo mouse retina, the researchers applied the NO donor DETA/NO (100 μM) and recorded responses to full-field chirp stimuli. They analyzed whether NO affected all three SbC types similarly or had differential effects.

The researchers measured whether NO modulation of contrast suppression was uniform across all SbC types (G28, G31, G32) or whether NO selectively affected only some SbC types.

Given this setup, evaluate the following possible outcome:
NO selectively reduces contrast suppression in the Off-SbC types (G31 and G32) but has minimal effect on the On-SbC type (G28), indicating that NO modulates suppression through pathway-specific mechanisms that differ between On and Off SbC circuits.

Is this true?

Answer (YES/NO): NO